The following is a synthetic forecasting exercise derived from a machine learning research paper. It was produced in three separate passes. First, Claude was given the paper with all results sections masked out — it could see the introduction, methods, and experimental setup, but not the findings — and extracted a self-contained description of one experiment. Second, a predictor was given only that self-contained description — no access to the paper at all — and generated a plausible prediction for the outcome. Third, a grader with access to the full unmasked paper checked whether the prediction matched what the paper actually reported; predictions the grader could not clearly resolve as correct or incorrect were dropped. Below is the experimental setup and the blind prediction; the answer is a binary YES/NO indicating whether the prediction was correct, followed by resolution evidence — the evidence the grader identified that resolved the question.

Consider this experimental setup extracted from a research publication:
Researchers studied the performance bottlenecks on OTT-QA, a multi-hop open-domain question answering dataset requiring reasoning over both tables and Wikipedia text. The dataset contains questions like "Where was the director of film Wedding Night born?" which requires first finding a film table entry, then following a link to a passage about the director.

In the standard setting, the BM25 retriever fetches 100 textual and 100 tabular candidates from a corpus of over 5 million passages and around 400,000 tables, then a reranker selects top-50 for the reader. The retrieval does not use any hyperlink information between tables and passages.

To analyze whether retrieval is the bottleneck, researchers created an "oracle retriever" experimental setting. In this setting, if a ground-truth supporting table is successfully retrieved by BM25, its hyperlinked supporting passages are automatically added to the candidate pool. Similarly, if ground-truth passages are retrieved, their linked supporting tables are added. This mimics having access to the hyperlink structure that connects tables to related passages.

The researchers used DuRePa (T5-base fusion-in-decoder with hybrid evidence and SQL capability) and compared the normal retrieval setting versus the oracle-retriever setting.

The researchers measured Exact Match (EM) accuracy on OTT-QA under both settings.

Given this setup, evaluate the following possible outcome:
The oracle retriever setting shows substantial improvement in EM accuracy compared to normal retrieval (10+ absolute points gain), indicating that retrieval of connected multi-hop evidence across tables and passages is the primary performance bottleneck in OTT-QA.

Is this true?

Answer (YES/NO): YES